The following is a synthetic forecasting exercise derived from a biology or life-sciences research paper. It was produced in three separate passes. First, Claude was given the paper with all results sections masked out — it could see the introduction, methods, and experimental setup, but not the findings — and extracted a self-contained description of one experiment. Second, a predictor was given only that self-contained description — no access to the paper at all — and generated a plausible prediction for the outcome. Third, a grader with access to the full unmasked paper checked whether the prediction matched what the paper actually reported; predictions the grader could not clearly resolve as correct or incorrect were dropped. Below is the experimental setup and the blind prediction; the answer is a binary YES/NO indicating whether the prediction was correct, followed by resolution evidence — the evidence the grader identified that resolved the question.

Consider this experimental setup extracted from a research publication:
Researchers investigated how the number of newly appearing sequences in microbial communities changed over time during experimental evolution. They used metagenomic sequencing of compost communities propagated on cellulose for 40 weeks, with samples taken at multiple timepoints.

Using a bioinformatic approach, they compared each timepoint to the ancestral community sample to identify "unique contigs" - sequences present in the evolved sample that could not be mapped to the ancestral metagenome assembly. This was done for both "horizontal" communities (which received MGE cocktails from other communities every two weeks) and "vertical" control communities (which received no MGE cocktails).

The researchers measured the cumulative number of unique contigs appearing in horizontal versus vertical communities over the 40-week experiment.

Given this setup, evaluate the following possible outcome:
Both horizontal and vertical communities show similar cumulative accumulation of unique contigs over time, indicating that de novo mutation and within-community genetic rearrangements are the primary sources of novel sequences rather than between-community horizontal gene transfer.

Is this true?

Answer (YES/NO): NO